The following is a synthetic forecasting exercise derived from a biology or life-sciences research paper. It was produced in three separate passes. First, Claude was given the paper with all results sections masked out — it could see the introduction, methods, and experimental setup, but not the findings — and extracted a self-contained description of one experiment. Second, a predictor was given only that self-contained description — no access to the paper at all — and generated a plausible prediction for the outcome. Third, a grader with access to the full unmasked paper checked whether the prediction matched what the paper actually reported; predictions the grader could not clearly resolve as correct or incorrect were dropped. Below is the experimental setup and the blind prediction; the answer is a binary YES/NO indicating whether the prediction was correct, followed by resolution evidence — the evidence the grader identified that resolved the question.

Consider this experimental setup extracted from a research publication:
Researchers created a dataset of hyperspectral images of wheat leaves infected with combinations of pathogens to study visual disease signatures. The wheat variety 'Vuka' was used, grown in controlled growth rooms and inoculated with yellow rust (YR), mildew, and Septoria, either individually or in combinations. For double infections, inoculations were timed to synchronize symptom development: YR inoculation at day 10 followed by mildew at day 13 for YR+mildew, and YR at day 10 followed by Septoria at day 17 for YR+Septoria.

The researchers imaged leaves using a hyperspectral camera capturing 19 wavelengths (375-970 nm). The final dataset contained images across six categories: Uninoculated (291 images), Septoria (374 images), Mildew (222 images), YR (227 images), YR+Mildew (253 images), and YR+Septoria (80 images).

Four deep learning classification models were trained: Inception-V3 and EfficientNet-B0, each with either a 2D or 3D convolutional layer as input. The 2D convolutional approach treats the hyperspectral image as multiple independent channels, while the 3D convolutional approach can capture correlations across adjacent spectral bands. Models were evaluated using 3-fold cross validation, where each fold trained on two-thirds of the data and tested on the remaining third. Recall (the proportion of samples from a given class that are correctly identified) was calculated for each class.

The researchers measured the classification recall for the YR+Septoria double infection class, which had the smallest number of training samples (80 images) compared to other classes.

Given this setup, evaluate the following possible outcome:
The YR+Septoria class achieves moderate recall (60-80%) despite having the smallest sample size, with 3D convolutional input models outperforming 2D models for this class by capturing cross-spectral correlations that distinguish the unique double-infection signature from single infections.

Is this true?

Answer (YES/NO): NO